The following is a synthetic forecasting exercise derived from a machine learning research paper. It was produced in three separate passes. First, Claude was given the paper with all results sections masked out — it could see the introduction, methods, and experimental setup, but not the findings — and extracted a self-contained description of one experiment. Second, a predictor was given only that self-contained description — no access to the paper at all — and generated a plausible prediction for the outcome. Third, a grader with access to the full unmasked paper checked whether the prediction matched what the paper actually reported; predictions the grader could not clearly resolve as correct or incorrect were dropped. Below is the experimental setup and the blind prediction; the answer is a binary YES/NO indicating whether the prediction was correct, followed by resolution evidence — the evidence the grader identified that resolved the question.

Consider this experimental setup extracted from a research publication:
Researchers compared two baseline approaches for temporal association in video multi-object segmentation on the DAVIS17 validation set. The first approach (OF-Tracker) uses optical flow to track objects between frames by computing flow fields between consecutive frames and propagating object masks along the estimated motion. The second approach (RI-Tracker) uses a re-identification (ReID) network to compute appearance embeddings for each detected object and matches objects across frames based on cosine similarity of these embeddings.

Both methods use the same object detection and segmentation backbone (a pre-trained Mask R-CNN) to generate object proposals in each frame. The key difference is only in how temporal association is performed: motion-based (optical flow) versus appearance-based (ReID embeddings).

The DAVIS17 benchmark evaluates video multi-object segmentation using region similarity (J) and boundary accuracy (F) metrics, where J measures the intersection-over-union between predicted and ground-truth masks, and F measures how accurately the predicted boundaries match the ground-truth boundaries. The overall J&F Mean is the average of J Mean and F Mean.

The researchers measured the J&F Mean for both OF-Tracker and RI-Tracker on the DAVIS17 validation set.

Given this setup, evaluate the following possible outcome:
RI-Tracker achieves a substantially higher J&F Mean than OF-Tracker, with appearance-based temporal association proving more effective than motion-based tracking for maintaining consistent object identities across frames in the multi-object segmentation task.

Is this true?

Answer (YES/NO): NO